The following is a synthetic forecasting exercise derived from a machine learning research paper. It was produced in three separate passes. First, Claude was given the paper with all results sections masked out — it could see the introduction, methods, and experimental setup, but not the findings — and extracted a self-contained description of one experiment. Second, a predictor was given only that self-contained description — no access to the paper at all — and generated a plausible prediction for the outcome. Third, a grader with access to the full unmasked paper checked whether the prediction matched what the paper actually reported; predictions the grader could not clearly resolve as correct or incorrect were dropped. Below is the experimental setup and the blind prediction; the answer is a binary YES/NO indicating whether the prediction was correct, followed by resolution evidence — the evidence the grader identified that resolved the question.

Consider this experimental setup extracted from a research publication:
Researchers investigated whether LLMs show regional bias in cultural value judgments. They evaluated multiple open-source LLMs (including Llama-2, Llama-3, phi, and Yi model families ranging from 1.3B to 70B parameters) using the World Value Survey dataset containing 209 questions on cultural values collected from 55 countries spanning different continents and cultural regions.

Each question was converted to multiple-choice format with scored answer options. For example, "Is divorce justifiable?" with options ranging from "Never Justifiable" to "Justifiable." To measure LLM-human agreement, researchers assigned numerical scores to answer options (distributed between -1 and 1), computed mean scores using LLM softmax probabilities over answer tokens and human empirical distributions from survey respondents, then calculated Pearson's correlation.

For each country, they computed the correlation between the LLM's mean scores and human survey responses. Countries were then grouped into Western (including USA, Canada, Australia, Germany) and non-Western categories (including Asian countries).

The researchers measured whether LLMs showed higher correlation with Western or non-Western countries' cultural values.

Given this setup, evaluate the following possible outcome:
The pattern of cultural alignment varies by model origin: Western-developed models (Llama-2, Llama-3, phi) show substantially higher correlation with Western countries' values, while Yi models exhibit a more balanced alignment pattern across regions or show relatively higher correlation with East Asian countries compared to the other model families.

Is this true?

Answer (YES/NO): YES